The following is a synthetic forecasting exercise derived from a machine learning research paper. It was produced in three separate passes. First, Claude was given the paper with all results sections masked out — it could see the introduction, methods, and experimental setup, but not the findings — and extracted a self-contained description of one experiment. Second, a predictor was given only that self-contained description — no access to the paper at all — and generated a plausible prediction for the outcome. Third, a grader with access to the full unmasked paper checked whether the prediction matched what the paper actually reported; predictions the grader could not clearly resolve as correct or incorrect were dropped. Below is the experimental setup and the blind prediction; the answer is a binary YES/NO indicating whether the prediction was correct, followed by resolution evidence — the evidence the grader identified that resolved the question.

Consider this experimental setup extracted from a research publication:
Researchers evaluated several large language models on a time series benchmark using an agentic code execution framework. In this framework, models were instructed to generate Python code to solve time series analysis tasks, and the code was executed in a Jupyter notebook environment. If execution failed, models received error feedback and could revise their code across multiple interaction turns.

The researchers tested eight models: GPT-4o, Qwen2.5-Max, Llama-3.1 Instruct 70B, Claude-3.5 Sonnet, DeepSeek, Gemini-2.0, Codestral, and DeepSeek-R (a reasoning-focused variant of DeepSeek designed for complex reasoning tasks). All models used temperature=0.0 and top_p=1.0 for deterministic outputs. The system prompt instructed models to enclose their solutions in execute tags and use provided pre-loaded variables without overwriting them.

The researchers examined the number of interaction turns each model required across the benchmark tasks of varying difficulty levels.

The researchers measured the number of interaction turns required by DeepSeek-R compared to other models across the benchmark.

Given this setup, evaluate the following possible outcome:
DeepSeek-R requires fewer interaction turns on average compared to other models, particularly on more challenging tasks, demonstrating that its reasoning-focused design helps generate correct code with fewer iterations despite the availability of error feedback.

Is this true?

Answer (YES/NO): NO